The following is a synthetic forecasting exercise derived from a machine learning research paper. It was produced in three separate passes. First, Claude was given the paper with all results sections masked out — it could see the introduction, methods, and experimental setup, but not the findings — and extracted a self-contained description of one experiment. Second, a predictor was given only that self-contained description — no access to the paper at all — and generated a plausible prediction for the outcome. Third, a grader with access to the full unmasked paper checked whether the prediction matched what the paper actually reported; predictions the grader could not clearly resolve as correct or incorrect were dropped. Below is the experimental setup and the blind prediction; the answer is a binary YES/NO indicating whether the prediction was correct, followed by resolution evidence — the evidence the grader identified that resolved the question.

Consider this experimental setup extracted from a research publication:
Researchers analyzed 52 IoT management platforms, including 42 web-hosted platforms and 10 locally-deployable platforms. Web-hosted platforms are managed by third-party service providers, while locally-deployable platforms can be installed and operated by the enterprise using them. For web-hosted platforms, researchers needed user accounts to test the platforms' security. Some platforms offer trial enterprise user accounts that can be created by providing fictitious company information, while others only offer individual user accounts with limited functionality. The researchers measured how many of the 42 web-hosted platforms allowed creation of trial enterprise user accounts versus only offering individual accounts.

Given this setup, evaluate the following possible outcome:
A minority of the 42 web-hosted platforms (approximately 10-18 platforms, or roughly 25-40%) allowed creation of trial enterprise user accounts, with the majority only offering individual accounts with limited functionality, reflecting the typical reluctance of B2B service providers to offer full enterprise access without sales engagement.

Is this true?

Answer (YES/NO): NO